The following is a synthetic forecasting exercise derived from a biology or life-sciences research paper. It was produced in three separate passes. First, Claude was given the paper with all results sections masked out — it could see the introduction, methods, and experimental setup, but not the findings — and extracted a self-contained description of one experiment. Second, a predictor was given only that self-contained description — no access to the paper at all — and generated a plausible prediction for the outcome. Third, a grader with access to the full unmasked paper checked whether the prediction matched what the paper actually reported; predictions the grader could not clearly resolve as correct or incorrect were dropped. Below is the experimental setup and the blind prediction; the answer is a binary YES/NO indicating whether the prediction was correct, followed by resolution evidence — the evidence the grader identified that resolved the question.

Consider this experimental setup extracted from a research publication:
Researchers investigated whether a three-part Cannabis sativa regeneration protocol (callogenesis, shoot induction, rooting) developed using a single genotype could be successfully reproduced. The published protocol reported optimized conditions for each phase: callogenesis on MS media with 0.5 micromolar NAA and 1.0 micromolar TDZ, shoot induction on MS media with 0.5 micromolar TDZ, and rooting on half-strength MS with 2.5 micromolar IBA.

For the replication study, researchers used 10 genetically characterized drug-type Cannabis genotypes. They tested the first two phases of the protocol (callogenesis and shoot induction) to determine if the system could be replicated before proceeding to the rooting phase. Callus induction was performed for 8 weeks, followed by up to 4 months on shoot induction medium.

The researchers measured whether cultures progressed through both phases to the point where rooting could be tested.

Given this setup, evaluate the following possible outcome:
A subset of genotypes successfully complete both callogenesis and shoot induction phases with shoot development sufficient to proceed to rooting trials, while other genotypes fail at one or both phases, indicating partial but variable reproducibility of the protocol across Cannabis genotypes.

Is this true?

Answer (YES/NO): NO